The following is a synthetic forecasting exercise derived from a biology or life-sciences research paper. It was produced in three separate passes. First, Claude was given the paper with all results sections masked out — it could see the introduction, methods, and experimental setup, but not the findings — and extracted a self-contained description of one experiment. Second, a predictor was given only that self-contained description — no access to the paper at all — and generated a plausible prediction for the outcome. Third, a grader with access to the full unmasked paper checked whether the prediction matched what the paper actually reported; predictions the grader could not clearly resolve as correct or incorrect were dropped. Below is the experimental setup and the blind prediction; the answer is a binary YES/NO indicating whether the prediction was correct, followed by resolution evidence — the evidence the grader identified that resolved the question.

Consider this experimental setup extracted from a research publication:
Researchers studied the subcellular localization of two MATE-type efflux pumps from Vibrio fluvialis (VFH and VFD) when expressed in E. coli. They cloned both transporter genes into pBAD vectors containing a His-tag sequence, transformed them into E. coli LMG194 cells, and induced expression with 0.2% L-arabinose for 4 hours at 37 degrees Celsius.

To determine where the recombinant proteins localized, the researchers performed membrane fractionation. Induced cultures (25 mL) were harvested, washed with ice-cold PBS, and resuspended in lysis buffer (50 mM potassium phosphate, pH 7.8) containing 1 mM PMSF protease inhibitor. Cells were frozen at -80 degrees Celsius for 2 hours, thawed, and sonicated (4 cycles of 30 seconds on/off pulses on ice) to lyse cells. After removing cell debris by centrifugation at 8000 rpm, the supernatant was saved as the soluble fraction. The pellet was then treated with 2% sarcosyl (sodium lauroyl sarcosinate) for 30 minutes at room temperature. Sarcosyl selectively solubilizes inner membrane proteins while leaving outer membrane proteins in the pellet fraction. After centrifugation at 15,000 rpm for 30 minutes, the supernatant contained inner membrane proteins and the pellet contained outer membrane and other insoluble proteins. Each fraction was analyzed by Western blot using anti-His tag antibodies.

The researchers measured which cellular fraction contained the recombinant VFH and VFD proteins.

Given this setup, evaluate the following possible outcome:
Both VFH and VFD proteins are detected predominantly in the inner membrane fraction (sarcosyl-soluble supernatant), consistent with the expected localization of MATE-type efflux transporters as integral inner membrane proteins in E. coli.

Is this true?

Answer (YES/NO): NO